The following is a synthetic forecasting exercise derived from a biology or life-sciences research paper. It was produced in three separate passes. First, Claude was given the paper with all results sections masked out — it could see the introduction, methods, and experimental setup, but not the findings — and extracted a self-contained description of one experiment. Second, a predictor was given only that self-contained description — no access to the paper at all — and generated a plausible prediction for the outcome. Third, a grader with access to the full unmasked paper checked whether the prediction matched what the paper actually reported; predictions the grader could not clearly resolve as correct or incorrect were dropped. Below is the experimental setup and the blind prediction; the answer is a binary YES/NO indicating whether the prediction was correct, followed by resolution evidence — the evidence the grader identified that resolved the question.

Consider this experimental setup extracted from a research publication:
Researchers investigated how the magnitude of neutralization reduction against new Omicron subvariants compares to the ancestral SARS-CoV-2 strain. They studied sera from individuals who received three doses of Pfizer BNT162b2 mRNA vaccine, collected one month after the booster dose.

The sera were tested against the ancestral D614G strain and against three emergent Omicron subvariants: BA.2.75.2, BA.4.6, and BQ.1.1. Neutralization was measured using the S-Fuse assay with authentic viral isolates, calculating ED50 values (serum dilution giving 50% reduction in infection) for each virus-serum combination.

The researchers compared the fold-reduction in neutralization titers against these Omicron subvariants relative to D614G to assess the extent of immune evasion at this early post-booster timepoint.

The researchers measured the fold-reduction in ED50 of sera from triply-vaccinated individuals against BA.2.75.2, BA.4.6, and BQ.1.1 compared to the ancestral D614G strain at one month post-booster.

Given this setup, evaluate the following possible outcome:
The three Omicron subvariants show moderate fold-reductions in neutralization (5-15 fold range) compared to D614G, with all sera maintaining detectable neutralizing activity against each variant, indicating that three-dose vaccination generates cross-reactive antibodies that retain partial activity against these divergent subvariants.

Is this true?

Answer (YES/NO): NO